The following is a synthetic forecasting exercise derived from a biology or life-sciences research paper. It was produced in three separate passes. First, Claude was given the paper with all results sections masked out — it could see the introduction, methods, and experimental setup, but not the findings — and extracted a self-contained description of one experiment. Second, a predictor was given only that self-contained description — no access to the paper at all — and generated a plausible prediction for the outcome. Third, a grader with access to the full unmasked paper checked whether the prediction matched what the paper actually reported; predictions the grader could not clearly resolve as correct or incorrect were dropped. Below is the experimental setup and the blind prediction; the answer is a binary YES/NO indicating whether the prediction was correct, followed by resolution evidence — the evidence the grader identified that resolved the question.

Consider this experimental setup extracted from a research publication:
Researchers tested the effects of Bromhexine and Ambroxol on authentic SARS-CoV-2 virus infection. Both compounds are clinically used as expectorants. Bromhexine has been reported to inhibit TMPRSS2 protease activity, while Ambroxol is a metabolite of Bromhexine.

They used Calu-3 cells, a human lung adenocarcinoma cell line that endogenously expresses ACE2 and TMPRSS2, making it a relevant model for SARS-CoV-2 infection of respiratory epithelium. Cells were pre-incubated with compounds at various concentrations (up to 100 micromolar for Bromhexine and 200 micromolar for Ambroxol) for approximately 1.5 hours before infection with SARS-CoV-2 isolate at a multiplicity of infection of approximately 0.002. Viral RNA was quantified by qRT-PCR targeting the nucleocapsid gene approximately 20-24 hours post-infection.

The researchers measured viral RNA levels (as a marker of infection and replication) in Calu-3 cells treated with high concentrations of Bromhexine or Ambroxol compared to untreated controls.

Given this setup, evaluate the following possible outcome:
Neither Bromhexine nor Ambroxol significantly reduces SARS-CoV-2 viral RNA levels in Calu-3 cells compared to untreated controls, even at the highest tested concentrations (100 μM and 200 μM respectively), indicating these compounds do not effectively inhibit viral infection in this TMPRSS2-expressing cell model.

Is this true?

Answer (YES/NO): NO